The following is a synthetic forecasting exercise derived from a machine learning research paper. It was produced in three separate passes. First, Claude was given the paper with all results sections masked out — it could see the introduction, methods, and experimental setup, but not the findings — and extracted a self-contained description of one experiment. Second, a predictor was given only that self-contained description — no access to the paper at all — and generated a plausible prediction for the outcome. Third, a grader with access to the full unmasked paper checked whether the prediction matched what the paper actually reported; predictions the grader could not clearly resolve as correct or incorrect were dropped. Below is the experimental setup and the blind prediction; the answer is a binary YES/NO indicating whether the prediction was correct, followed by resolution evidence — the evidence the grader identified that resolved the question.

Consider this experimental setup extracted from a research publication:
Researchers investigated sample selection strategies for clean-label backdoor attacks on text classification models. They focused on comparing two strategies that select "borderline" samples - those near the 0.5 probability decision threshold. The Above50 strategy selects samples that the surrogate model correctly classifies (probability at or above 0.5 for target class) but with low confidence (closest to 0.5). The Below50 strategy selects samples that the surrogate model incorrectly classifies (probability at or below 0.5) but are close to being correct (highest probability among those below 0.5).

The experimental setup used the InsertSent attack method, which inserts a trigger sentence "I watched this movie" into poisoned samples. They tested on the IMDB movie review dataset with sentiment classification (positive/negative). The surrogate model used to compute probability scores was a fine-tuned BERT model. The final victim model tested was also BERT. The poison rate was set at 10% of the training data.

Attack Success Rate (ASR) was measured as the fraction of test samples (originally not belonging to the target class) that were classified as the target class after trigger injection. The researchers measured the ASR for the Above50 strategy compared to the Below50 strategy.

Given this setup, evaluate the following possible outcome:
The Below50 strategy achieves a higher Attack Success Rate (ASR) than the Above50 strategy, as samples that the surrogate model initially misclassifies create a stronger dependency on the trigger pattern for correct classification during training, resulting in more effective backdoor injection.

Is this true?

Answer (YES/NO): YES